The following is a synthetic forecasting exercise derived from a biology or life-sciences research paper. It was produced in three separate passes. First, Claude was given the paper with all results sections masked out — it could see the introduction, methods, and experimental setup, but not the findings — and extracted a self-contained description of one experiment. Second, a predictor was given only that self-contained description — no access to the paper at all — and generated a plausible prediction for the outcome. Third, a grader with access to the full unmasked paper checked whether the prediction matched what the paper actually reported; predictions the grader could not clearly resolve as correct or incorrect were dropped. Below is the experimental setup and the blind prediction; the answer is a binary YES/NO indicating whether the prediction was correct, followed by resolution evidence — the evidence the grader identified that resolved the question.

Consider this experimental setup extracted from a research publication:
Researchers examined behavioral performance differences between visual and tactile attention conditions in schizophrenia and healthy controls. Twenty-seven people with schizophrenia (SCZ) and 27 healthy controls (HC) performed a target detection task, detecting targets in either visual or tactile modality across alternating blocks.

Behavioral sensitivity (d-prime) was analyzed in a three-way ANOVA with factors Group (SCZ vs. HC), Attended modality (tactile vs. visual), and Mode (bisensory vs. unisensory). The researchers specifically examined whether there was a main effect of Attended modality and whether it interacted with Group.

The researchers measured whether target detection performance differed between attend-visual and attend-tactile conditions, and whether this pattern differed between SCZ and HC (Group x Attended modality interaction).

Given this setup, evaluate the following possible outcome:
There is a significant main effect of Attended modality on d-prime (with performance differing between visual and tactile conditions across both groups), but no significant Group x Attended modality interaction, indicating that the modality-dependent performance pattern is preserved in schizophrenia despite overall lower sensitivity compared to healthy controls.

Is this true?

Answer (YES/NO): NO